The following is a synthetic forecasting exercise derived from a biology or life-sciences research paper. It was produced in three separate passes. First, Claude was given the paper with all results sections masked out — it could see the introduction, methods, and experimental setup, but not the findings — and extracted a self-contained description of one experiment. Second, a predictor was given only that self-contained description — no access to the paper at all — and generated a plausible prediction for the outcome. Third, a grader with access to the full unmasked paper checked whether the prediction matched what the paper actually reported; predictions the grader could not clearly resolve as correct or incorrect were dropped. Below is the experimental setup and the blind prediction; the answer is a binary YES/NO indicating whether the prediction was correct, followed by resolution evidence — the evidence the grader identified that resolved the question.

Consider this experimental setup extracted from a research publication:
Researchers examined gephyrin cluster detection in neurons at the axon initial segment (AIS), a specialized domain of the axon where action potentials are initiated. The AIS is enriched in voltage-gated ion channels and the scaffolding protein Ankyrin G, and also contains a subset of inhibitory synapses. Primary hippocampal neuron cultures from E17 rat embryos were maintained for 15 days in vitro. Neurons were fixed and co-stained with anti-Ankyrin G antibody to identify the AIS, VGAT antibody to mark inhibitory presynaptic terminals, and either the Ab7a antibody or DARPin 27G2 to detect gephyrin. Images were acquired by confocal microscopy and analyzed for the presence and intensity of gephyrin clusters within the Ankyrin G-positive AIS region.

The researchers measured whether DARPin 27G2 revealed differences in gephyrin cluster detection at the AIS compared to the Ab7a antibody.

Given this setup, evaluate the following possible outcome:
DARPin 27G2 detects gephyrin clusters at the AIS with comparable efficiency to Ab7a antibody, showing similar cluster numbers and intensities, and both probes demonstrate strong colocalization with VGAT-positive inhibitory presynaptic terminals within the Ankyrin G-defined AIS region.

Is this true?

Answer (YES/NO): NO